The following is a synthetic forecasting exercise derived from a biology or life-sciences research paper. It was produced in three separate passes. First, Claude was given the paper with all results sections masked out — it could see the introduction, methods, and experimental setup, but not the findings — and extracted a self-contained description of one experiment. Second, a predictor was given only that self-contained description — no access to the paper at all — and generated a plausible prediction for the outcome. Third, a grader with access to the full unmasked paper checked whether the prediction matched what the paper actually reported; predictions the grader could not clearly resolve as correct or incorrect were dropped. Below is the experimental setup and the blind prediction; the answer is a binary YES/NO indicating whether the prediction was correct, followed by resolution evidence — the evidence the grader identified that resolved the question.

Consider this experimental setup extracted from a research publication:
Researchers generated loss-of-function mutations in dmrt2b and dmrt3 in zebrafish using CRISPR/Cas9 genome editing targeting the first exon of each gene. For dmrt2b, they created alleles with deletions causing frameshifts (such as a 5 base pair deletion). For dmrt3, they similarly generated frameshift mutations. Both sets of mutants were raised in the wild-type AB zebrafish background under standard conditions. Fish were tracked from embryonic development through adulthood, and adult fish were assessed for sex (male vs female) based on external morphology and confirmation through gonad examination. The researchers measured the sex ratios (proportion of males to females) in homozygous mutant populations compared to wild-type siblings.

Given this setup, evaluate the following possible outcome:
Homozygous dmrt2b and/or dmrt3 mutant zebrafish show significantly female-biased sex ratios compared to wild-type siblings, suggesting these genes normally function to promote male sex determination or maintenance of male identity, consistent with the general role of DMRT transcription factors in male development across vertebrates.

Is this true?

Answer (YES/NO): NO